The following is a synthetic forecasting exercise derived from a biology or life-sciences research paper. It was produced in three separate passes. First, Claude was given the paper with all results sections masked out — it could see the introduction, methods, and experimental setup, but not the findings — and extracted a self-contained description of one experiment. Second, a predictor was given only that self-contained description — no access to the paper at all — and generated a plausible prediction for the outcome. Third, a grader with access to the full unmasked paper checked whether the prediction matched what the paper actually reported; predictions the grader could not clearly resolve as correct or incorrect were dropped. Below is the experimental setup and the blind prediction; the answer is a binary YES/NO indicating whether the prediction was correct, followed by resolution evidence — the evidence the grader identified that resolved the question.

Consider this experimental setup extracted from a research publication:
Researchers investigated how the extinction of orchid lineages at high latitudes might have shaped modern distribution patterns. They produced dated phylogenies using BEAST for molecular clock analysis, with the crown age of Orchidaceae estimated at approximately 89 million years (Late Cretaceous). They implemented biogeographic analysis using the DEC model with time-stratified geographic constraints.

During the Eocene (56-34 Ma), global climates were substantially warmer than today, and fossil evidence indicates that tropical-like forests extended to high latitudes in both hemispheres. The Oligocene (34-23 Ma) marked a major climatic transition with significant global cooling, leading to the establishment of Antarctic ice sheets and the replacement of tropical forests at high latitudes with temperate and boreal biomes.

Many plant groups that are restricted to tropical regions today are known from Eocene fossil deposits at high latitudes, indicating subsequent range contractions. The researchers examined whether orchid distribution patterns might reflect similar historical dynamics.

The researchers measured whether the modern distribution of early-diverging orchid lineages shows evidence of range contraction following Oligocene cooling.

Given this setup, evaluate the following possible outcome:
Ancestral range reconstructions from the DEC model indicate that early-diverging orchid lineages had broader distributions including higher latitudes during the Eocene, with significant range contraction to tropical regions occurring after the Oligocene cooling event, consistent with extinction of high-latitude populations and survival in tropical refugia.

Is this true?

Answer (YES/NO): YES